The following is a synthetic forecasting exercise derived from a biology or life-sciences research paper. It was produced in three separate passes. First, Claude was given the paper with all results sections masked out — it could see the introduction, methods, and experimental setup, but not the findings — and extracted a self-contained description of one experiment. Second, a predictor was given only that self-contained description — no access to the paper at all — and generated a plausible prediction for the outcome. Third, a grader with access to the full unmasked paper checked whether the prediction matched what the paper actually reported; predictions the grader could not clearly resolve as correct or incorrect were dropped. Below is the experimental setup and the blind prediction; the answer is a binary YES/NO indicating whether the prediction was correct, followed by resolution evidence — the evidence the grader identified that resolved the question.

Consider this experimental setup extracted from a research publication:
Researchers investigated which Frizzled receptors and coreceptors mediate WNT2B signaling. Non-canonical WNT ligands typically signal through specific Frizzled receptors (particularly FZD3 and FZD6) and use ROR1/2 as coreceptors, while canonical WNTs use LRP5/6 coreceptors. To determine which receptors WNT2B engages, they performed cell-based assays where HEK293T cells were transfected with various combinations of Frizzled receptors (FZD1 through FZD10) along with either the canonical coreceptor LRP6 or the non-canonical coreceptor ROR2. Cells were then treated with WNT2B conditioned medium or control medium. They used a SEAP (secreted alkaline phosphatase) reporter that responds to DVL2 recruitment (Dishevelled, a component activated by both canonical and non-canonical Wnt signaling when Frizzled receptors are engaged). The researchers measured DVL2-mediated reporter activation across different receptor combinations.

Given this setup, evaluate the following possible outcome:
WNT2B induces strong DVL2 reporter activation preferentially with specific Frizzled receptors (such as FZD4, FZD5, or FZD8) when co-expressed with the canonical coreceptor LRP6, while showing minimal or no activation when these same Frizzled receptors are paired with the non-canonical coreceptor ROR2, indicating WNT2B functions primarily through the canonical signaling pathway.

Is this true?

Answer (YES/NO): NO